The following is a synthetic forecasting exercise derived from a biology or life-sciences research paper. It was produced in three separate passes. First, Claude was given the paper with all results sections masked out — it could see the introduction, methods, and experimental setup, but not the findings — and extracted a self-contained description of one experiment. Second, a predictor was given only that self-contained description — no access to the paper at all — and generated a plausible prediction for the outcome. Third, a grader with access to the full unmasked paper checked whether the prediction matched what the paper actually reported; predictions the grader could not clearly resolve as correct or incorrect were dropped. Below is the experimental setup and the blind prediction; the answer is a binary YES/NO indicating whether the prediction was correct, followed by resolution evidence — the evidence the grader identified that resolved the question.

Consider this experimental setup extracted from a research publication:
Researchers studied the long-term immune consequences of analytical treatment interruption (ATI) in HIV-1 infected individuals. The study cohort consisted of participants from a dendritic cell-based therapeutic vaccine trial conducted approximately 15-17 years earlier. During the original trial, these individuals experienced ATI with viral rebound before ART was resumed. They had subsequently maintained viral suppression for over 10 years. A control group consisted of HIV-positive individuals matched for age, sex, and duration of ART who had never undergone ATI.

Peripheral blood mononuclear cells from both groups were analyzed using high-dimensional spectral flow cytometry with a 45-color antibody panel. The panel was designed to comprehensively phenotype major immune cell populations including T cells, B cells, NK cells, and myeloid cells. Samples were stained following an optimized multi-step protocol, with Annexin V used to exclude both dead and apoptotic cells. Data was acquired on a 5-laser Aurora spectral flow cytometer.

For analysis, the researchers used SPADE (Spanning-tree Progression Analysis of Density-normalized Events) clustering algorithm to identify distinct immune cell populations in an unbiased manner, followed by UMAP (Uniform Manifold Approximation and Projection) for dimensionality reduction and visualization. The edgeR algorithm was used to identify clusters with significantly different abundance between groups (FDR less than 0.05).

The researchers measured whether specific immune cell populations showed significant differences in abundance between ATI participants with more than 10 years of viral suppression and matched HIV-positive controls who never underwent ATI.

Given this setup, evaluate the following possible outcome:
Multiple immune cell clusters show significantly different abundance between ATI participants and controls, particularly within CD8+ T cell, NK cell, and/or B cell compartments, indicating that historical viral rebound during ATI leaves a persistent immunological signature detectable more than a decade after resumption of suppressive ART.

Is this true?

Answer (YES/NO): NO